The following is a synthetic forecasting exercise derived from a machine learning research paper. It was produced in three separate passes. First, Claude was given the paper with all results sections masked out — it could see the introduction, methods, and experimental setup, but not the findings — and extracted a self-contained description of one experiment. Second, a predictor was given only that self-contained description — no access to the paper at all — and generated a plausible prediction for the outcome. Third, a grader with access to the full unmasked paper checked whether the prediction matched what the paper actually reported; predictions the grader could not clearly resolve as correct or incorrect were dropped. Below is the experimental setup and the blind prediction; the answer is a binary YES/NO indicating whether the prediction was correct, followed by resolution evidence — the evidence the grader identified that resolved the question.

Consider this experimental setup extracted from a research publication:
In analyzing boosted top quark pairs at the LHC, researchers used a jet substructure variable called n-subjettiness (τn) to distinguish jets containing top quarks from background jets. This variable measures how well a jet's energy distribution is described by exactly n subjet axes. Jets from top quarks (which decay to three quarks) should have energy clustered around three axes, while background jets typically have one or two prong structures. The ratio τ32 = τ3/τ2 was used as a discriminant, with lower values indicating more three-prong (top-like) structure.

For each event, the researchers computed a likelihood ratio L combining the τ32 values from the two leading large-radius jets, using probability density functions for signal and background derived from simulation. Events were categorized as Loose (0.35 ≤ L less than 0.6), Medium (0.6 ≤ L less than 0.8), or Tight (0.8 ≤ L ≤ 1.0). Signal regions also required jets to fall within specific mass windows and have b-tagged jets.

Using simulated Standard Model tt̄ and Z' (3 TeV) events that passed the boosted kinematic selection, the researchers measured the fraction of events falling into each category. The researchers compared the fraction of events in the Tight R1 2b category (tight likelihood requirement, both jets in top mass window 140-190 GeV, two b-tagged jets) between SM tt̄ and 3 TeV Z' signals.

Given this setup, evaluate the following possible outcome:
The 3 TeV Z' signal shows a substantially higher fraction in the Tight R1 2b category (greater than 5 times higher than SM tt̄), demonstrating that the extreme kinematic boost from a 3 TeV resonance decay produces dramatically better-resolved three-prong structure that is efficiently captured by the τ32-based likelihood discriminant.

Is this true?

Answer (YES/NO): NO